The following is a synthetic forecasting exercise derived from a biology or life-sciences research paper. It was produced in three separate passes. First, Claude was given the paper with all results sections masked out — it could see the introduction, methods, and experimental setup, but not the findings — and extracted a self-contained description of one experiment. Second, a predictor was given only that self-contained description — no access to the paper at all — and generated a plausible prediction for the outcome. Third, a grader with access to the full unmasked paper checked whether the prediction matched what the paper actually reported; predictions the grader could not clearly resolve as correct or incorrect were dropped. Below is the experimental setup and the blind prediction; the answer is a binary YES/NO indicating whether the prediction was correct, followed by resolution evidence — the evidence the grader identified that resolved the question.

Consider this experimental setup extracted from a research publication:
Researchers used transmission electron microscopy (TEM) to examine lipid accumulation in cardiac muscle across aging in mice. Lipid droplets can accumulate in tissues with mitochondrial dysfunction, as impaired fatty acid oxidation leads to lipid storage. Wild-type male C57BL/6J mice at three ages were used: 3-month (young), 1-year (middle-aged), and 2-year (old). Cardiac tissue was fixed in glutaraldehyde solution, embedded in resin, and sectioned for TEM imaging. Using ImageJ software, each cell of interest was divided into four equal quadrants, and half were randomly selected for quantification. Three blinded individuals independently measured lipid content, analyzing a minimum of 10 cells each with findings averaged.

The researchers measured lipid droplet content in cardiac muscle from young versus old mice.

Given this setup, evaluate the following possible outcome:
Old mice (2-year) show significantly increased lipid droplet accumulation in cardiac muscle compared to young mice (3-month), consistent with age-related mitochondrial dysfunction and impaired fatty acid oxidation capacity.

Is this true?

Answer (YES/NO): YES